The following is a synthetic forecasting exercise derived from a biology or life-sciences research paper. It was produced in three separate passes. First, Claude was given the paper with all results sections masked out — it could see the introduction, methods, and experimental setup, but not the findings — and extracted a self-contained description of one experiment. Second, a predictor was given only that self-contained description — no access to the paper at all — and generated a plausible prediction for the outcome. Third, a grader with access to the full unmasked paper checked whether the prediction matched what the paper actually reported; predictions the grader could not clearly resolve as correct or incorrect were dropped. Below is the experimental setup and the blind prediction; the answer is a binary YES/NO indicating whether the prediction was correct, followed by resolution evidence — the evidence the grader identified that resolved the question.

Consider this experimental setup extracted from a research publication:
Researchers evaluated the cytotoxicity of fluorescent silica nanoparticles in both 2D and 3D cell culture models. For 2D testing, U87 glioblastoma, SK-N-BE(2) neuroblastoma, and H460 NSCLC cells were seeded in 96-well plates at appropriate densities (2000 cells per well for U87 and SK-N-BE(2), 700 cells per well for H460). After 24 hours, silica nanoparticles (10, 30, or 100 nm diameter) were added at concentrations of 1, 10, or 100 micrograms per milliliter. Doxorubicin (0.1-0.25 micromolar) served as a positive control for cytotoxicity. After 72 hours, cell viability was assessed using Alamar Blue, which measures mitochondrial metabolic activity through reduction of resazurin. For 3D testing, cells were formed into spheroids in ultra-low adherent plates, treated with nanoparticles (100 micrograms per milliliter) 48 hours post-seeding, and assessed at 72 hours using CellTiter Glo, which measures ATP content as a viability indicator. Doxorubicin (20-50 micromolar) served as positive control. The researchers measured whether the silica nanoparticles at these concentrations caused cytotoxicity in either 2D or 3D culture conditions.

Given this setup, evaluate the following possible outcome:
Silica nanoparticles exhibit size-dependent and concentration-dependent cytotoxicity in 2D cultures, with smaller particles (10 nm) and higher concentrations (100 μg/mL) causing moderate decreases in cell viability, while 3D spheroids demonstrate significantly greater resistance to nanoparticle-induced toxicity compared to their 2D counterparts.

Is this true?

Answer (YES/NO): NO